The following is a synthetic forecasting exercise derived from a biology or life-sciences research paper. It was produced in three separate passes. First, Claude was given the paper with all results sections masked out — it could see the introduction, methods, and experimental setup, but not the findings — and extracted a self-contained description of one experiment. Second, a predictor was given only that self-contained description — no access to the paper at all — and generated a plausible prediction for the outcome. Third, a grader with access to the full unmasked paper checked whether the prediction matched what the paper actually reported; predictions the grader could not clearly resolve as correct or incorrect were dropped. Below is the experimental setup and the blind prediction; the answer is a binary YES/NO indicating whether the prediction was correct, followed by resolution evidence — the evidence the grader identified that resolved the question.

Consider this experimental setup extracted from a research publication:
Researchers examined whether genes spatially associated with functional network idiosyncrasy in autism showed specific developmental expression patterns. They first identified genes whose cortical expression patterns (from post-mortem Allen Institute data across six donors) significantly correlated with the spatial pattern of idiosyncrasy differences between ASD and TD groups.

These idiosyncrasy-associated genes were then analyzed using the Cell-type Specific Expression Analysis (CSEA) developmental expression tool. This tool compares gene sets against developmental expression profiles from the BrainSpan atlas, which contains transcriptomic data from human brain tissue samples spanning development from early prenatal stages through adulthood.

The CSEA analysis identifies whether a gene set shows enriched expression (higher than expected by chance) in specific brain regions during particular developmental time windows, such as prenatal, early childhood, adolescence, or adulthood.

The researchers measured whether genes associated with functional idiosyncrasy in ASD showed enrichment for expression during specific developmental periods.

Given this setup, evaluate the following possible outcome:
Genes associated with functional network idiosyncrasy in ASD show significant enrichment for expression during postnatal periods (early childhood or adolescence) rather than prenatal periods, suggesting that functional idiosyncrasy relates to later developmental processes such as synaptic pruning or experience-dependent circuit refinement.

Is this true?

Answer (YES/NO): YES